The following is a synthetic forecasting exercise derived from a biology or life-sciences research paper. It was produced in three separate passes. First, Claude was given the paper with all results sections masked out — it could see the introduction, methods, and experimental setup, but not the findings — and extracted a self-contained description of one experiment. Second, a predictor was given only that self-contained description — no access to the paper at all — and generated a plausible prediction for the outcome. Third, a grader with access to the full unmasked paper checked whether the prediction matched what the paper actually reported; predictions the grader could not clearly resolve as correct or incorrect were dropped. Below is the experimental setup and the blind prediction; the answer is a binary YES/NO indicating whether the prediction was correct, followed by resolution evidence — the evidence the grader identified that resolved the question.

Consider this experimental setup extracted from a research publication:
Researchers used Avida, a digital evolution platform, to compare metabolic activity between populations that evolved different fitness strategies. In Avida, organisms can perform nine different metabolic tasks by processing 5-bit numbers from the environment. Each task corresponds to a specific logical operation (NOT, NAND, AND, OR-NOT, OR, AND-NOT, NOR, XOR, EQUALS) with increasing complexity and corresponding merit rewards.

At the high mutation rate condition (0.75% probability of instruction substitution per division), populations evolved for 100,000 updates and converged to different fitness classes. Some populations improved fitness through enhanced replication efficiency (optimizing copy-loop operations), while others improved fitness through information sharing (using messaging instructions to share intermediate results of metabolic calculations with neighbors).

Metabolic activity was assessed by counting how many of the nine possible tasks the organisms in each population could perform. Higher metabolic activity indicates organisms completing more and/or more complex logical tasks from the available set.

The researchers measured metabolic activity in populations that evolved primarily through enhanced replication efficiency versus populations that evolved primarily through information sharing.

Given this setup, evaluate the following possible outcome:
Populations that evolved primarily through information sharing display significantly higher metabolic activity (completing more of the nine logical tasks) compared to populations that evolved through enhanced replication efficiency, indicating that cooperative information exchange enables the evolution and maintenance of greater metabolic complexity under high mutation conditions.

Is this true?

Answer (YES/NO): NO